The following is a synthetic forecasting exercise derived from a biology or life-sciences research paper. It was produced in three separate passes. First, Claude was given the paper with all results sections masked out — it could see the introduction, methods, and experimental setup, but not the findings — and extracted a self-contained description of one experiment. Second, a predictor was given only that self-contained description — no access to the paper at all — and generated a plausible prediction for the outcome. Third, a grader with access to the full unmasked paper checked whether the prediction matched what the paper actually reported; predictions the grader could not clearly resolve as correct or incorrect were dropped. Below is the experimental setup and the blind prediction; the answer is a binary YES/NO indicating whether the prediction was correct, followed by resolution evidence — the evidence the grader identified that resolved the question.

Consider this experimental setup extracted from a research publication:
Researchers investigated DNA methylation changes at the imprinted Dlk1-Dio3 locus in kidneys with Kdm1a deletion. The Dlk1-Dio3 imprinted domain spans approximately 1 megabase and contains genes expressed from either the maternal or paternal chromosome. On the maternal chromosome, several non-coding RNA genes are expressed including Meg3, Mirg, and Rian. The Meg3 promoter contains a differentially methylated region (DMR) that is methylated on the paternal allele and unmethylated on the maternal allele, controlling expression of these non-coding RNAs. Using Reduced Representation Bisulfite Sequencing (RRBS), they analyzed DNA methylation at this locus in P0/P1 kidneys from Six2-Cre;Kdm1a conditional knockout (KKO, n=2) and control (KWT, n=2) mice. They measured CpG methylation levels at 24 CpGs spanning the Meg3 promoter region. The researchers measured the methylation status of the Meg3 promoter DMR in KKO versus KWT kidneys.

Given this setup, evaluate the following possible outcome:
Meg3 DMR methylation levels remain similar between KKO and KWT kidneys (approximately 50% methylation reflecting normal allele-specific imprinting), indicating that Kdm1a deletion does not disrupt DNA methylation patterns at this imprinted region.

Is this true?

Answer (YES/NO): NO